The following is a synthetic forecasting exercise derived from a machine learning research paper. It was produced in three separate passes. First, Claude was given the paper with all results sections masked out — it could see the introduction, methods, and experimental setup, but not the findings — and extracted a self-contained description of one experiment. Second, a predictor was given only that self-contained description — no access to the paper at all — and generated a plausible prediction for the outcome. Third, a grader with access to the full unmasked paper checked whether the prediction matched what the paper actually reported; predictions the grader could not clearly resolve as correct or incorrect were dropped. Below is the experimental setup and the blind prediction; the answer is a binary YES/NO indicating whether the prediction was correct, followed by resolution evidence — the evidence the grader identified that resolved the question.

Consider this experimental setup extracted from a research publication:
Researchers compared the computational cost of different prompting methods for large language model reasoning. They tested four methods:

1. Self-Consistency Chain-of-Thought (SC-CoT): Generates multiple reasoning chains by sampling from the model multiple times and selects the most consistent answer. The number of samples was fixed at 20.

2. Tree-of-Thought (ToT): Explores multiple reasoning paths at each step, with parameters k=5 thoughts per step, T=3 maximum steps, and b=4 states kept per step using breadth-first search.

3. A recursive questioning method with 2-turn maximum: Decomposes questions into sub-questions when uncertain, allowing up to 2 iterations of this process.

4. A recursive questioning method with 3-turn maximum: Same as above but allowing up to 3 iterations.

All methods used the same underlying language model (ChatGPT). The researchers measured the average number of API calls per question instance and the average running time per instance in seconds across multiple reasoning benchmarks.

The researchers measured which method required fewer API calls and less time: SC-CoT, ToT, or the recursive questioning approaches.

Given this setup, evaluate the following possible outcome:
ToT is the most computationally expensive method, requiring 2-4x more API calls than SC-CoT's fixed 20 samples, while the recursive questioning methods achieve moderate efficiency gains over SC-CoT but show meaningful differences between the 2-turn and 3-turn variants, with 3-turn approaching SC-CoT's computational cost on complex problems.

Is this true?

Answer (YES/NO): NO